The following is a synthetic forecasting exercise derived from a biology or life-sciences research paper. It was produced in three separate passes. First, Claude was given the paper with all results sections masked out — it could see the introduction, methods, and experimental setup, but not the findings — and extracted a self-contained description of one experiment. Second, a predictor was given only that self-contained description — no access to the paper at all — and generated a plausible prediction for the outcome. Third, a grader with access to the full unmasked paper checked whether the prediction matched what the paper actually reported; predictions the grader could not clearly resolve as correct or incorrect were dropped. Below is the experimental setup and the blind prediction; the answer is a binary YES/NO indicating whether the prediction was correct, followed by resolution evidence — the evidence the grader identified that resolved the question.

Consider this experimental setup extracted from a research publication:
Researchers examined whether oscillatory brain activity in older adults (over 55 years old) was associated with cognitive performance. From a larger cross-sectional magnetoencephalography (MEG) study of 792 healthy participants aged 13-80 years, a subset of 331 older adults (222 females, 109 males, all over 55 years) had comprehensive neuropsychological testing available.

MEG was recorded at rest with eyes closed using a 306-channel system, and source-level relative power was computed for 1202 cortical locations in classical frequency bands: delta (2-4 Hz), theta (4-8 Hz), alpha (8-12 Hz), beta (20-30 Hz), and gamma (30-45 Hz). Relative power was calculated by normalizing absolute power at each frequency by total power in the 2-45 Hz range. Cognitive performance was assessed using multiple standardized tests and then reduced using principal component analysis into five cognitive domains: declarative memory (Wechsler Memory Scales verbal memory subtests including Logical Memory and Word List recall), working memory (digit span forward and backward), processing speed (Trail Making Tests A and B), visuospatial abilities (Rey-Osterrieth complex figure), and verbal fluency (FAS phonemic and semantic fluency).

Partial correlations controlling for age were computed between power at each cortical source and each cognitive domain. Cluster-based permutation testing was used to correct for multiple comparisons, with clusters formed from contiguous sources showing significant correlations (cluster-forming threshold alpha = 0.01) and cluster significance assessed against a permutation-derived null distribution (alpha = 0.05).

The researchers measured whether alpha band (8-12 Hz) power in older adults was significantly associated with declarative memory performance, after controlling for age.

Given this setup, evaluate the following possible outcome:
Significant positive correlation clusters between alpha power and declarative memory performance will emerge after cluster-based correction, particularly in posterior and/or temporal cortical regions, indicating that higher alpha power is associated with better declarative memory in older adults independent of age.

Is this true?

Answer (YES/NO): NO